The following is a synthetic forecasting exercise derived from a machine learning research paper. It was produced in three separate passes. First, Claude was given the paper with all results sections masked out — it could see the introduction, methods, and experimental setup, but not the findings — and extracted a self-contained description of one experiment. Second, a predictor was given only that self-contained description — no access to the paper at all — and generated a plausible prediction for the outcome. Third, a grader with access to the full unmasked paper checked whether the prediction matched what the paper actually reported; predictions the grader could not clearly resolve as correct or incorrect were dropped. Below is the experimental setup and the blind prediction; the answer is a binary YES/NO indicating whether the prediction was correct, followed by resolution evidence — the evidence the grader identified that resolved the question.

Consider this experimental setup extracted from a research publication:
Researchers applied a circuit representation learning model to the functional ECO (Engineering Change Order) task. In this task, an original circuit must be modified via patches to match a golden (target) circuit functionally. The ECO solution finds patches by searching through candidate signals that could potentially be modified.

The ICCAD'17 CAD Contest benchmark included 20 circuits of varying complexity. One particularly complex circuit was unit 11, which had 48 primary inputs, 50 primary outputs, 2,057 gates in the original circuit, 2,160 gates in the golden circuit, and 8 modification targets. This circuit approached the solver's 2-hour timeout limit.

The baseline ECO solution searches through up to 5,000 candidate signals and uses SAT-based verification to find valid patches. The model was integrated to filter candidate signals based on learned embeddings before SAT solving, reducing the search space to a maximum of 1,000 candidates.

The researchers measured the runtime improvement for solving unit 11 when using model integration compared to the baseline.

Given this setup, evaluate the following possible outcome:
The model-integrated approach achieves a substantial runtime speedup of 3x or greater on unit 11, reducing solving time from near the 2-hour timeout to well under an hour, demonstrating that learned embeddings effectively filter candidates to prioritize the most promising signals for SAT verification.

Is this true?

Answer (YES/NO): NO